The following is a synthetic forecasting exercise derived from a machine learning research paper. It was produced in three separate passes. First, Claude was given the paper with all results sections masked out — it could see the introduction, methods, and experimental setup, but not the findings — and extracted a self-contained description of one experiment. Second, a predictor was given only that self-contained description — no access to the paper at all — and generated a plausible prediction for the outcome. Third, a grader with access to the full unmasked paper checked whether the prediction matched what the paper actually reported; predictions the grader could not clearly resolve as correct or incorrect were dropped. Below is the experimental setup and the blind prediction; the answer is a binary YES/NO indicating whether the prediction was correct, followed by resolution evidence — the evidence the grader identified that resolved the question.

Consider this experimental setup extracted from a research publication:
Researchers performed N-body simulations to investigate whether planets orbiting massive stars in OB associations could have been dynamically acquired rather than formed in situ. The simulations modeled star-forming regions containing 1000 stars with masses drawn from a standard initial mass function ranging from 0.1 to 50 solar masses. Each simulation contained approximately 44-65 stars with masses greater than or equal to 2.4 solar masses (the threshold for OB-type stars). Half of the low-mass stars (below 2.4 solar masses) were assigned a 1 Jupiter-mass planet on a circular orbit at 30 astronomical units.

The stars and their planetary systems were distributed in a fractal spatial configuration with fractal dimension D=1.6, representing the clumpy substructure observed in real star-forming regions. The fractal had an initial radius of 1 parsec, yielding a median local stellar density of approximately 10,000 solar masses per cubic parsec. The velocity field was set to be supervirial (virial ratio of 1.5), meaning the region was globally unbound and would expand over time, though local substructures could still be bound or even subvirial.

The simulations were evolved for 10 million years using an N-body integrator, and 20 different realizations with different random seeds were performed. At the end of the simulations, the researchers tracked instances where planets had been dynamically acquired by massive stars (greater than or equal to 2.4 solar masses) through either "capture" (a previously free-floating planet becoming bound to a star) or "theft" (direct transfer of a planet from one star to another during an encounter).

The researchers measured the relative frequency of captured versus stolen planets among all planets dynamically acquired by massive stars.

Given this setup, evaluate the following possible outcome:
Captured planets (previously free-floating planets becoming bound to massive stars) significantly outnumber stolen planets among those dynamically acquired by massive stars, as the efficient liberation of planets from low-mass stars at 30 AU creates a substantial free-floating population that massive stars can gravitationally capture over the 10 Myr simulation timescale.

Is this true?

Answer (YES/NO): YES